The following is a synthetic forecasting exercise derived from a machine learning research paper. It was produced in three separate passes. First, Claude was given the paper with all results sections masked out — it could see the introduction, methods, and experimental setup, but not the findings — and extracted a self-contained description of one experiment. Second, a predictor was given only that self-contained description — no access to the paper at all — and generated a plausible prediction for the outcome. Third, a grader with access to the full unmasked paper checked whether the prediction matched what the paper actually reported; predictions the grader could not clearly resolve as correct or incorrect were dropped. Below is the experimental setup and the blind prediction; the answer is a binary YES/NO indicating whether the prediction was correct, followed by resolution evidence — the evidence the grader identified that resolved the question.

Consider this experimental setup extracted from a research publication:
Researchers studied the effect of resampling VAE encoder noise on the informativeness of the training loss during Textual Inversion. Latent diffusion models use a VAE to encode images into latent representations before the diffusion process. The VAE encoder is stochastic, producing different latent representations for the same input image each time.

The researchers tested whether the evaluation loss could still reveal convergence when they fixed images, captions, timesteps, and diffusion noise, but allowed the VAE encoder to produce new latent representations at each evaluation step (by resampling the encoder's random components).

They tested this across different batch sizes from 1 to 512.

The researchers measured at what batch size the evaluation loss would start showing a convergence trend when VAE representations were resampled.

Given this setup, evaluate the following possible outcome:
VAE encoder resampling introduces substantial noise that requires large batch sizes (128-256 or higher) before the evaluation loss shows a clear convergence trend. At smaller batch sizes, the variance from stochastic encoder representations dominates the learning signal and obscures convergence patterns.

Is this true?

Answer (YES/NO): NO